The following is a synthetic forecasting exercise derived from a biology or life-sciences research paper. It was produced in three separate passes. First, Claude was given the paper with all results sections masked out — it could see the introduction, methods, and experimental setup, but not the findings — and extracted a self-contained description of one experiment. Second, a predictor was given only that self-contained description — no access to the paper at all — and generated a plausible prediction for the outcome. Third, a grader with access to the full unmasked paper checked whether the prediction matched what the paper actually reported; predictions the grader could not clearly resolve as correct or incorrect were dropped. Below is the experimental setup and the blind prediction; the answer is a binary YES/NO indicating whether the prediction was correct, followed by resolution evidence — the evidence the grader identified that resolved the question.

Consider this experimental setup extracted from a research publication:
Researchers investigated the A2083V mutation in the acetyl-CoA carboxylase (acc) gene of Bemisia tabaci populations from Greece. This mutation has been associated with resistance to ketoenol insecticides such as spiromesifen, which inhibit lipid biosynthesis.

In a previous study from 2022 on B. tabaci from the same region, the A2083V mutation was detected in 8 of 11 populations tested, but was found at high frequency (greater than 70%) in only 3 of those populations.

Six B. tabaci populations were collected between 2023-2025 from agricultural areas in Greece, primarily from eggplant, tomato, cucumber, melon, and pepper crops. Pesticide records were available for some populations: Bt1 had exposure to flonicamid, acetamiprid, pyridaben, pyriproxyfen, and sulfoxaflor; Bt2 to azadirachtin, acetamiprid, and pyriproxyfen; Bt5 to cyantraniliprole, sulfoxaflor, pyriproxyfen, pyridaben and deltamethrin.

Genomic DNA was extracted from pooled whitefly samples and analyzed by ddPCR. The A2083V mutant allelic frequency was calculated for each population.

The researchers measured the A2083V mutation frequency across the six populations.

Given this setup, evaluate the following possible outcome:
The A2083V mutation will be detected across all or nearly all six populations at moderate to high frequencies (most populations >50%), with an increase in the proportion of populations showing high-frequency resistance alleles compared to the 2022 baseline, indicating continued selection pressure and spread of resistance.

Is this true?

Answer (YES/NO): YES